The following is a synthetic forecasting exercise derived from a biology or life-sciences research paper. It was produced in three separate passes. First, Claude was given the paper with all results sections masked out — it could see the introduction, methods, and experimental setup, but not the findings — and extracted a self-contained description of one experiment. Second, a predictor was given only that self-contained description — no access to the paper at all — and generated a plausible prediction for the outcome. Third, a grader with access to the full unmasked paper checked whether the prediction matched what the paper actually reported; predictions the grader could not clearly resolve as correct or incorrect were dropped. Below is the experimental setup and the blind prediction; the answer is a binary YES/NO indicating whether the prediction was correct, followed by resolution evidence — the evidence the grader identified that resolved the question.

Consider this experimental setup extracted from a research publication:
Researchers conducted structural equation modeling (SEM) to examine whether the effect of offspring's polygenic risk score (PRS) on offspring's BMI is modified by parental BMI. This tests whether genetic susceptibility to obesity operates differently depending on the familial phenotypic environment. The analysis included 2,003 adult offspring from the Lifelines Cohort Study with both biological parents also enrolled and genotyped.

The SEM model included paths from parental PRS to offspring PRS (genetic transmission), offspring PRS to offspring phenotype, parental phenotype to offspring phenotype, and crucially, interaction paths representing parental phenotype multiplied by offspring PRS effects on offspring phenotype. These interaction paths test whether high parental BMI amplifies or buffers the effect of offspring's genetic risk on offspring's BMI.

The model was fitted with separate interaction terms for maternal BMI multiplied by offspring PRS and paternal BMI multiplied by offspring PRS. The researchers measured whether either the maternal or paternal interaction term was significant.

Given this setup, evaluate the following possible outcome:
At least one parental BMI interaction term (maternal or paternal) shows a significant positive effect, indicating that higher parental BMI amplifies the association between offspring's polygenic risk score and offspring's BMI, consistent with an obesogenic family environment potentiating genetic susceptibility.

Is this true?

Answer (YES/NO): NO